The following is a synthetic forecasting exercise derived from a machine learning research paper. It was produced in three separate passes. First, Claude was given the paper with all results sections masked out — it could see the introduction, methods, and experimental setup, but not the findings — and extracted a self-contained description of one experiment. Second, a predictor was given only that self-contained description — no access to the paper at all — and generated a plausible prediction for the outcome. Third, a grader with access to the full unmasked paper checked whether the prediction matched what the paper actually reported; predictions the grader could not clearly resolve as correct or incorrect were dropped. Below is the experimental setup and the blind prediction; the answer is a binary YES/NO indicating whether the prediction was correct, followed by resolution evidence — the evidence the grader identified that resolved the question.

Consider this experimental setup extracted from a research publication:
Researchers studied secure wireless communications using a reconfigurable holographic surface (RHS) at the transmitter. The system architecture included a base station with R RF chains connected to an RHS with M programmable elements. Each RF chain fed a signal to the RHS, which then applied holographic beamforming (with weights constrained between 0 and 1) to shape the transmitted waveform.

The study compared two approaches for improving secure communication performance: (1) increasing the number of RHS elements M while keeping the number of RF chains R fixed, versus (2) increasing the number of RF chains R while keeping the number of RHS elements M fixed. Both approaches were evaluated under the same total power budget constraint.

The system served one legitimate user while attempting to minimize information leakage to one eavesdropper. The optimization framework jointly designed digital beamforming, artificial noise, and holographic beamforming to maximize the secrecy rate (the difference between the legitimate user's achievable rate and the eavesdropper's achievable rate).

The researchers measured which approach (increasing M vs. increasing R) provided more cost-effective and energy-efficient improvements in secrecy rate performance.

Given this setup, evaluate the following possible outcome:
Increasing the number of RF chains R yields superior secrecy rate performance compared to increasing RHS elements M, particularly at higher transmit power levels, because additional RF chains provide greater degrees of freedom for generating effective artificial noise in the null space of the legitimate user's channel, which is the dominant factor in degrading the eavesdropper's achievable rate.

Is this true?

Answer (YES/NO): NO